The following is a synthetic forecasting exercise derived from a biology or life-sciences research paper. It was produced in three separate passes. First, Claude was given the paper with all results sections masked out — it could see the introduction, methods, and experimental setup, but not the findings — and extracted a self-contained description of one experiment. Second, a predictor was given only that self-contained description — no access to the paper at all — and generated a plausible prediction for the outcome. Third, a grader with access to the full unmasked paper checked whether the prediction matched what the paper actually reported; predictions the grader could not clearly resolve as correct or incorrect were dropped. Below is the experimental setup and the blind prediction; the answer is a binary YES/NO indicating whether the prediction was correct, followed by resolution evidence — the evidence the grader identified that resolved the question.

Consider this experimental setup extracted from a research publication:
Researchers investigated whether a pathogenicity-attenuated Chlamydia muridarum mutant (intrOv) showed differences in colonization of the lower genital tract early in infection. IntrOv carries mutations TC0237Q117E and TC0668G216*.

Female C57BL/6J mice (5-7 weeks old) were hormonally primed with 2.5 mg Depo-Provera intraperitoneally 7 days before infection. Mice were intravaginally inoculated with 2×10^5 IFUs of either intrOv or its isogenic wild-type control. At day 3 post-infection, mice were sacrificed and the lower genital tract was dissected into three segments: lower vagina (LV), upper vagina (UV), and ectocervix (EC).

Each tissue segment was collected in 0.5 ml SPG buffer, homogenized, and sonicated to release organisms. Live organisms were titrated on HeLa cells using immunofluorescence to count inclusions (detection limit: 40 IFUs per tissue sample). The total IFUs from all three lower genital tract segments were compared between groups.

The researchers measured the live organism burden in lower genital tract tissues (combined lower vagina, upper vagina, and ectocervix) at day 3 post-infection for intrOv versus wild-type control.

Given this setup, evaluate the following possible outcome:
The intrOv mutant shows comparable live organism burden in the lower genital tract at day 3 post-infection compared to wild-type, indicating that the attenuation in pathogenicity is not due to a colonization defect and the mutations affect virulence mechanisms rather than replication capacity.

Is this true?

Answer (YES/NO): NO